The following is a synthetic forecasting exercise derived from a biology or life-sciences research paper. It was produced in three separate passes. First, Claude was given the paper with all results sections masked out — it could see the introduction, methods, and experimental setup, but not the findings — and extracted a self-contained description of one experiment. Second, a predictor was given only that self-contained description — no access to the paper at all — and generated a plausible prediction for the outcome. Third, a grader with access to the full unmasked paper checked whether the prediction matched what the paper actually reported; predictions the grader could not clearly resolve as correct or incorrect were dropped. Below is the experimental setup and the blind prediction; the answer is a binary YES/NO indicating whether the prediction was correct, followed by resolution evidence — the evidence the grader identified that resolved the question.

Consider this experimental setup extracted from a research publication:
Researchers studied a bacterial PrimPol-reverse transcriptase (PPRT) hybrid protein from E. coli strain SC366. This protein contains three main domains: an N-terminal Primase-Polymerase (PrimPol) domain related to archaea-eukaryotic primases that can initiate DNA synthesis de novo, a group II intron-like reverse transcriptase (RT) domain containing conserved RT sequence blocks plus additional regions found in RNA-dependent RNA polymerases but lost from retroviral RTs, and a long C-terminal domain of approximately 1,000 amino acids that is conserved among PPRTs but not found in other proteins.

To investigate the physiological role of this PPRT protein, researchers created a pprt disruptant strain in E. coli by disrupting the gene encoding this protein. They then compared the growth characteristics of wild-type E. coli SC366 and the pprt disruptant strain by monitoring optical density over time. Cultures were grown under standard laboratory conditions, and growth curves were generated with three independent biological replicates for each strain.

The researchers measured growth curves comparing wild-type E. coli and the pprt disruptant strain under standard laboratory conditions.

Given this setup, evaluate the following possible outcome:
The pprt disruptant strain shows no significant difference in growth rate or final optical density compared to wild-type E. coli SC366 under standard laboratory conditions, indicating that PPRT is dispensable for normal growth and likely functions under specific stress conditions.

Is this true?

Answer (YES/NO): NO